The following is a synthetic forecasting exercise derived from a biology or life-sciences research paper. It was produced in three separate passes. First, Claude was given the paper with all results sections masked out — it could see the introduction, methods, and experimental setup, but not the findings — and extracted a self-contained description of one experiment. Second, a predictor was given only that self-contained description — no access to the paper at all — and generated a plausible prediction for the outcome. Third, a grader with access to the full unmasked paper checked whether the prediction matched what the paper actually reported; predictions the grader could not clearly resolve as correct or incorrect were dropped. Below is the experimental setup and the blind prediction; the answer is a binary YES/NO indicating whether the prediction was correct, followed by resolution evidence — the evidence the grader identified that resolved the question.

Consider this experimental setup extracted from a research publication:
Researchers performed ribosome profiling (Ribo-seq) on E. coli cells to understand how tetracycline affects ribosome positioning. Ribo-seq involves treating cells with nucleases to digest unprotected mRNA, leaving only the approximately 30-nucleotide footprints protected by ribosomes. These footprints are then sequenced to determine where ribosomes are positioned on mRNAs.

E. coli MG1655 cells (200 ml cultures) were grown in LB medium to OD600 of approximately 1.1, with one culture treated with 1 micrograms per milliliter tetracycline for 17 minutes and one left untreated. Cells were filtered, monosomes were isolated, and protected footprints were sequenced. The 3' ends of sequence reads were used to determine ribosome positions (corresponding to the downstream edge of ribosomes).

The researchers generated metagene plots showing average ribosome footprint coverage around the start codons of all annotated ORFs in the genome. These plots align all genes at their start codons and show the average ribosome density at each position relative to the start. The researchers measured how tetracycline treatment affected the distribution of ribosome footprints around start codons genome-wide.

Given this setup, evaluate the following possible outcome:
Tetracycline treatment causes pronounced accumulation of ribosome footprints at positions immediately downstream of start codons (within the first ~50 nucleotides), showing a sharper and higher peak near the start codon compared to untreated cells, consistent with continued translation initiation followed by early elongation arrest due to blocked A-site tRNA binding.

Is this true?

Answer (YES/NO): YES